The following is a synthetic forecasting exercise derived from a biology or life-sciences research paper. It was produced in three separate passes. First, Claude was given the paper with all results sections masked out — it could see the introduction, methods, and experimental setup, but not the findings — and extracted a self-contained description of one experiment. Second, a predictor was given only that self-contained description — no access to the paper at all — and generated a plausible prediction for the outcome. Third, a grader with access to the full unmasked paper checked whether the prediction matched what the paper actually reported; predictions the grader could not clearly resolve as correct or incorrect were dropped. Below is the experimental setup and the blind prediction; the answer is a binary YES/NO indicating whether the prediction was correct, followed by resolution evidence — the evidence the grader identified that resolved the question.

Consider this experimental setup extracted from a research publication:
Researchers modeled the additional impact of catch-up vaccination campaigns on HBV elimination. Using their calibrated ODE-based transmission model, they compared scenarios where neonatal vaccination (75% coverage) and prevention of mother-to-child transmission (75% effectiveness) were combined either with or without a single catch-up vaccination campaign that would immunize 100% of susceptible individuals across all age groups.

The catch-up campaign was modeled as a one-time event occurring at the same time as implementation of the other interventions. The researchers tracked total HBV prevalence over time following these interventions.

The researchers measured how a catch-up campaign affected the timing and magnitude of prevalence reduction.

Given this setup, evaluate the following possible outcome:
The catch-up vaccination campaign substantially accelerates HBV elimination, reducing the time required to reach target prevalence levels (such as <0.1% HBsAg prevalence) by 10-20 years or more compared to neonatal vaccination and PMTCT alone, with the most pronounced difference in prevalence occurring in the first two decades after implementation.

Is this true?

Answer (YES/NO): NO